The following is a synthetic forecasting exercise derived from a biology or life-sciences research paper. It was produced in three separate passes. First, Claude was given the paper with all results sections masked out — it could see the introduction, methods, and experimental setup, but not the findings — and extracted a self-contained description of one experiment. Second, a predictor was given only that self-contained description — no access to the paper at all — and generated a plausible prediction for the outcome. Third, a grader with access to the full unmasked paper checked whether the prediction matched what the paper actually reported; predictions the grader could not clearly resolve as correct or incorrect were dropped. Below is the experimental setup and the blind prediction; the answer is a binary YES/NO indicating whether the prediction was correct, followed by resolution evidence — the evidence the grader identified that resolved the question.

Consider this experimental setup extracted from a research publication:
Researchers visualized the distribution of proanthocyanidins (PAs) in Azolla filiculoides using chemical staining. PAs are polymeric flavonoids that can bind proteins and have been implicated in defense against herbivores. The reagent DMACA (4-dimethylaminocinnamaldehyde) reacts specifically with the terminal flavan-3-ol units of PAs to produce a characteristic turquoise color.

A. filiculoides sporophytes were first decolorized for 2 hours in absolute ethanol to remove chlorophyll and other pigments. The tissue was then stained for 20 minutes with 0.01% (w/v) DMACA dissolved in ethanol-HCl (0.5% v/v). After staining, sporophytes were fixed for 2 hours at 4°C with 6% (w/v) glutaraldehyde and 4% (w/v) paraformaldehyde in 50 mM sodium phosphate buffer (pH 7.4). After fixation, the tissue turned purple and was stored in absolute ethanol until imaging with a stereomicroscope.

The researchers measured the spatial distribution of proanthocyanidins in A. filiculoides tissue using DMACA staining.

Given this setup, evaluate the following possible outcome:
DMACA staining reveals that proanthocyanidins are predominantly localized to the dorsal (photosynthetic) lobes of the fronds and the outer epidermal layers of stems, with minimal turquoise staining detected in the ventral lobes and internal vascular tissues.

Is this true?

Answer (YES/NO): NO